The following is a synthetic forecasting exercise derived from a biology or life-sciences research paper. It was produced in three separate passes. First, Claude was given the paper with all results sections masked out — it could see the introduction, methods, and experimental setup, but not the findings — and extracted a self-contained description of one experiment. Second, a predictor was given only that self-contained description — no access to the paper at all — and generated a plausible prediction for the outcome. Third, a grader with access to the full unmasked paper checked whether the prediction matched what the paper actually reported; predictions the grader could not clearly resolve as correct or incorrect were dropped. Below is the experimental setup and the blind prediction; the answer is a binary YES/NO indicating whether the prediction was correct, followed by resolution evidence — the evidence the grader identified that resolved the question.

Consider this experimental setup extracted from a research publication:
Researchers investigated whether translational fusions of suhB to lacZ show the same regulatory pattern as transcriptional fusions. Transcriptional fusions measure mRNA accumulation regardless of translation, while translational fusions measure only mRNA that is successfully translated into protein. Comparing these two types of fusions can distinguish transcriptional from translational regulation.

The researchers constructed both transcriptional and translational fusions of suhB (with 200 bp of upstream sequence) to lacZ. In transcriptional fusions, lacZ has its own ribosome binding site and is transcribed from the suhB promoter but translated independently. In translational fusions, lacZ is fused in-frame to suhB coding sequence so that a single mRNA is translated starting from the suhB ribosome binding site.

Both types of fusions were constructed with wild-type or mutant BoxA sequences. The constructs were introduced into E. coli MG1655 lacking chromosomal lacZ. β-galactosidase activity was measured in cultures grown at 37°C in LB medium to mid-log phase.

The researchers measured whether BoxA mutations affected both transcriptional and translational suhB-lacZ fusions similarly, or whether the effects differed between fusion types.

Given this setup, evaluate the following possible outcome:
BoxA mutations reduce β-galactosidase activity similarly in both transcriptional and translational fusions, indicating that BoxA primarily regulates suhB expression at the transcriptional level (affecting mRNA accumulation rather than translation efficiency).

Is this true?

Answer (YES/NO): NO